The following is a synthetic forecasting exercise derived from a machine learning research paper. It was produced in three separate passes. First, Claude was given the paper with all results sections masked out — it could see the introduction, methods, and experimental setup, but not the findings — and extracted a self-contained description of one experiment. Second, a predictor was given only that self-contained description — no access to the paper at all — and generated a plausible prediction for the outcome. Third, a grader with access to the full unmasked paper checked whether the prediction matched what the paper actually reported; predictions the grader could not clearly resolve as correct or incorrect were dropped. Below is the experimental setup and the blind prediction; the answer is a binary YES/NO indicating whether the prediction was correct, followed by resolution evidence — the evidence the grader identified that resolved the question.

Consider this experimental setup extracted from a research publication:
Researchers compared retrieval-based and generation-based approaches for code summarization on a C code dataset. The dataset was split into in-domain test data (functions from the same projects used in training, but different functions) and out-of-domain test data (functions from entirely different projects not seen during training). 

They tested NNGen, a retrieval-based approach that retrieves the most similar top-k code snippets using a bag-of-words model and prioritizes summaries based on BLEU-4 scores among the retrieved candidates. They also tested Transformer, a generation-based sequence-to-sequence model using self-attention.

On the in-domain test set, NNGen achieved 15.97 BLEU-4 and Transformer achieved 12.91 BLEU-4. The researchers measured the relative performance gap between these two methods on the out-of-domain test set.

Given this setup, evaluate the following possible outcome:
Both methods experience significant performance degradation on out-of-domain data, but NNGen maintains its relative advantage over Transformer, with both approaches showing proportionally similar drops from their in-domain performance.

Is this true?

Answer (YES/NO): NO